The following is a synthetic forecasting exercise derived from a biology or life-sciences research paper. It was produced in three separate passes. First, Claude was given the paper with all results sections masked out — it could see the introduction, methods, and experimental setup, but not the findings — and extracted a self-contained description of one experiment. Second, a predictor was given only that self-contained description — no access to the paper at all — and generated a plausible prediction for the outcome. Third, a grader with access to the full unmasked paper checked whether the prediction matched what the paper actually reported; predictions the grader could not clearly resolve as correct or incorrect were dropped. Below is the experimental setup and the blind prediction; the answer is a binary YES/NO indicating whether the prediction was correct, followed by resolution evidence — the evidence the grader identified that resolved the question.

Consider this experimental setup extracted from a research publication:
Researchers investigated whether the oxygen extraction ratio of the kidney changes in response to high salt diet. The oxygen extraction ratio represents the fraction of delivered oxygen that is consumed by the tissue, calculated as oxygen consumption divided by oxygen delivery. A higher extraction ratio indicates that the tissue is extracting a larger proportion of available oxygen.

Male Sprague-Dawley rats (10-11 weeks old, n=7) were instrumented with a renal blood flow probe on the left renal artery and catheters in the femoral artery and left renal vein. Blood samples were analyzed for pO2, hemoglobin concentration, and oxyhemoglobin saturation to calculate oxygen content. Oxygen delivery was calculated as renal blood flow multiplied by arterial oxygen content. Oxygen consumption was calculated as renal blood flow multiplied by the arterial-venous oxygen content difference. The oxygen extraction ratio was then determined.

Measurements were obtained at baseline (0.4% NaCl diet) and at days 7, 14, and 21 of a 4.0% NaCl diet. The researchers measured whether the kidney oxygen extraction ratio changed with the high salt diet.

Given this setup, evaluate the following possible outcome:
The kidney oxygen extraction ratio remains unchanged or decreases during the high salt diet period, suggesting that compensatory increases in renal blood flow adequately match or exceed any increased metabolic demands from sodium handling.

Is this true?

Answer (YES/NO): NO